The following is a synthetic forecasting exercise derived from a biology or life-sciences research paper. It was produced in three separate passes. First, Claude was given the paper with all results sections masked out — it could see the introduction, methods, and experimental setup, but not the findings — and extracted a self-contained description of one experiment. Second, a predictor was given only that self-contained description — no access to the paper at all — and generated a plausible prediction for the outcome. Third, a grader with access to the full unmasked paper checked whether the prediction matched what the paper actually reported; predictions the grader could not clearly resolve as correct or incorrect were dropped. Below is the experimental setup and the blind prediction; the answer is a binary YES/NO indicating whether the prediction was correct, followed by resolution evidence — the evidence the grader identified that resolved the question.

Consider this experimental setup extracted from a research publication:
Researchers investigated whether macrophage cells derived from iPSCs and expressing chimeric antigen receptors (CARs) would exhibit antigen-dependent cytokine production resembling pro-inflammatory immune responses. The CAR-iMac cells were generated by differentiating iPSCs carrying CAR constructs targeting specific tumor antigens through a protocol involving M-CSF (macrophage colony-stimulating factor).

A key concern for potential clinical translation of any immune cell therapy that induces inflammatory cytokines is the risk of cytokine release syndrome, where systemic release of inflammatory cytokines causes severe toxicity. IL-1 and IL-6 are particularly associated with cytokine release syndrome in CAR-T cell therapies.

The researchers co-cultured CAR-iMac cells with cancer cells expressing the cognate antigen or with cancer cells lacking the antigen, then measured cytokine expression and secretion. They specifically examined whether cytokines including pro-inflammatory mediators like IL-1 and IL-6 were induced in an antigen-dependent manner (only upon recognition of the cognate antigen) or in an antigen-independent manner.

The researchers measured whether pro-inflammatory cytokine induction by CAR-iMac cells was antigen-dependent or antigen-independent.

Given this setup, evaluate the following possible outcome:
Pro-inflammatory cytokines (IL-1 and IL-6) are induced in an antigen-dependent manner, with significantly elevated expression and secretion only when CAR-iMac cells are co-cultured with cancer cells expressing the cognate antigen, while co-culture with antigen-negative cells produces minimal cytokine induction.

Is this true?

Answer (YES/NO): YES